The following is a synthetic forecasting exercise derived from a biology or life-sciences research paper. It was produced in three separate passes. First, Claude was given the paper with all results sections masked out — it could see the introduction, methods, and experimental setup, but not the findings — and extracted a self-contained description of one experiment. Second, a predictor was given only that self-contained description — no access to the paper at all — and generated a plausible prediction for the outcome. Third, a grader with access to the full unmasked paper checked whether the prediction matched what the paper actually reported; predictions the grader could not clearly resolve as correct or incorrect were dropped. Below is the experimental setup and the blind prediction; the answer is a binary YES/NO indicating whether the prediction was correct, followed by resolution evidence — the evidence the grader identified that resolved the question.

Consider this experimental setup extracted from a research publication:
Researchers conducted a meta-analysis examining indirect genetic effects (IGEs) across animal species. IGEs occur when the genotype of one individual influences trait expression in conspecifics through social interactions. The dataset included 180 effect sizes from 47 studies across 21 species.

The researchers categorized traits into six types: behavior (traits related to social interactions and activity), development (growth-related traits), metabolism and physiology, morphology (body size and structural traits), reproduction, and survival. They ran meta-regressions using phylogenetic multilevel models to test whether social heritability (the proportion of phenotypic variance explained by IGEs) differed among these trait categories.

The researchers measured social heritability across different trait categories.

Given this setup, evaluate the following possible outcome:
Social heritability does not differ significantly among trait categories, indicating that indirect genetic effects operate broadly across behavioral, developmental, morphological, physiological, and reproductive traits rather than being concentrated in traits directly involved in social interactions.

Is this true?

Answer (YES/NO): NO